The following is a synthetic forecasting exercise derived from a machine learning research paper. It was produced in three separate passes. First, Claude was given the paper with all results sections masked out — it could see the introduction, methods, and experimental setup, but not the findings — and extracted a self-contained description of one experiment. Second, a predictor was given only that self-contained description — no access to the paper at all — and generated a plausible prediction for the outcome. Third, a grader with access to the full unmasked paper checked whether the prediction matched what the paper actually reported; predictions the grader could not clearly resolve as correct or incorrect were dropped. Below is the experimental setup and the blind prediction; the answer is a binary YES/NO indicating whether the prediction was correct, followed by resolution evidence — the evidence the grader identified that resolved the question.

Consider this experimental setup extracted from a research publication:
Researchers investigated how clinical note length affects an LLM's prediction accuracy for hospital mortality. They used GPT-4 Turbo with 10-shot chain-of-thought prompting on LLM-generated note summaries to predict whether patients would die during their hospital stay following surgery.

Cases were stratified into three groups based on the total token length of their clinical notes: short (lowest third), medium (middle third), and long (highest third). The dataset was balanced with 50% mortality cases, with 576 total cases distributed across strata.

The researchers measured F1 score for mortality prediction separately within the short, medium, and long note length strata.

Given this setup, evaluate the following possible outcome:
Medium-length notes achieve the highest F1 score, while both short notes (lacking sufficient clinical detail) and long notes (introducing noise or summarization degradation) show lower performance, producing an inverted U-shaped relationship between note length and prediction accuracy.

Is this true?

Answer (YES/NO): NO